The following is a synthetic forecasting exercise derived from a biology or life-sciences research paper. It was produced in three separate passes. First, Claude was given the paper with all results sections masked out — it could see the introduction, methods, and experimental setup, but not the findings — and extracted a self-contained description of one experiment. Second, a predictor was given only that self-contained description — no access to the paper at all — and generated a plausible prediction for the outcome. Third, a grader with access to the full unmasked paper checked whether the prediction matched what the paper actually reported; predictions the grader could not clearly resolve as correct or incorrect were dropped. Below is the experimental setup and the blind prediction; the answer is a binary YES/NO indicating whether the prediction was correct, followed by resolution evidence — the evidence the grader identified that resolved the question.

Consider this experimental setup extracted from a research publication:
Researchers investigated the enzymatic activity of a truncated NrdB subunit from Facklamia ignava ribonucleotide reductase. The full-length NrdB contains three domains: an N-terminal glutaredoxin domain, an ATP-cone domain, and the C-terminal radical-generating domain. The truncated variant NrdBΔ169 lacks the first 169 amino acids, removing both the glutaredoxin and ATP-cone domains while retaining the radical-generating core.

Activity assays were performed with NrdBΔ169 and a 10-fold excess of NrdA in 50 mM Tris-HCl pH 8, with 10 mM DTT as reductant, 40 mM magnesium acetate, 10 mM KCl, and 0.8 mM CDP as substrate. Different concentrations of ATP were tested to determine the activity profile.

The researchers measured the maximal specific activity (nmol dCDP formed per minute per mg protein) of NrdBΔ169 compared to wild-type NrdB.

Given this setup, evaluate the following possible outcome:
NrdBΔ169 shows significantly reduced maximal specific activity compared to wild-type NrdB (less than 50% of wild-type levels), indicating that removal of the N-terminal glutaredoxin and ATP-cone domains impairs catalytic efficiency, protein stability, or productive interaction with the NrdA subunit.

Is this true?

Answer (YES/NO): NO